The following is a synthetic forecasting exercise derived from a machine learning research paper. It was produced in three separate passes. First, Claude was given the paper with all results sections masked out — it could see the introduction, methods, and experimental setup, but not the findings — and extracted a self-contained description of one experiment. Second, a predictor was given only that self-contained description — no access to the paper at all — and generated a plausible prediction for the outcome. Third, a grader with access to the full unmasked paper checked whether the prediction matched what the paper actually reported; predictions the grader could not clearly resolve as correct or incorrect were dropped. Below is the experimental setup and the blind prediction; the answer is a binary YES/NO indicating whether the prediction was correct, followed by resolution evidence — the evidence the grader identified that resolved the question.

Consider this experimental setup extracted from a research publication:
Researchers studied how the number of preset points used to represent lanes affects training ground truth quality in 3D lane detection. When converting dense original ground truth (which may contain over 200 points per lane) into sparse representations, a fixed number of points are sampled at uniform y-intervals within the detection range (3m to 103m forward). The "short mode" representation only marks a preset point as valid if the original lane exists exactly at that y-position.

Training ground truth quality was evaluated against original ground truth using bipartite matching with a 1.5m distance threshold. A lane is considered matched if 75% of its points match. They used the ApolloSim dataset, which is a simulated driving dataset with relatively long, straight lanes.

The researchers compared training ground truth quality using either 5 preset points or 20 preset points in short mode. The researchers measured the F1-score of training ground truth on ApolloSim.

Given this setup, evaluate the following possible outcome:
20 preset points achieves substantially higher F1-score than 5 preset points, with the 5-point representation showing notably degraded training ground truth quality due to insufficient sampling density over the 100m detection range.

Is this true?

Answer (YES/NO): YES